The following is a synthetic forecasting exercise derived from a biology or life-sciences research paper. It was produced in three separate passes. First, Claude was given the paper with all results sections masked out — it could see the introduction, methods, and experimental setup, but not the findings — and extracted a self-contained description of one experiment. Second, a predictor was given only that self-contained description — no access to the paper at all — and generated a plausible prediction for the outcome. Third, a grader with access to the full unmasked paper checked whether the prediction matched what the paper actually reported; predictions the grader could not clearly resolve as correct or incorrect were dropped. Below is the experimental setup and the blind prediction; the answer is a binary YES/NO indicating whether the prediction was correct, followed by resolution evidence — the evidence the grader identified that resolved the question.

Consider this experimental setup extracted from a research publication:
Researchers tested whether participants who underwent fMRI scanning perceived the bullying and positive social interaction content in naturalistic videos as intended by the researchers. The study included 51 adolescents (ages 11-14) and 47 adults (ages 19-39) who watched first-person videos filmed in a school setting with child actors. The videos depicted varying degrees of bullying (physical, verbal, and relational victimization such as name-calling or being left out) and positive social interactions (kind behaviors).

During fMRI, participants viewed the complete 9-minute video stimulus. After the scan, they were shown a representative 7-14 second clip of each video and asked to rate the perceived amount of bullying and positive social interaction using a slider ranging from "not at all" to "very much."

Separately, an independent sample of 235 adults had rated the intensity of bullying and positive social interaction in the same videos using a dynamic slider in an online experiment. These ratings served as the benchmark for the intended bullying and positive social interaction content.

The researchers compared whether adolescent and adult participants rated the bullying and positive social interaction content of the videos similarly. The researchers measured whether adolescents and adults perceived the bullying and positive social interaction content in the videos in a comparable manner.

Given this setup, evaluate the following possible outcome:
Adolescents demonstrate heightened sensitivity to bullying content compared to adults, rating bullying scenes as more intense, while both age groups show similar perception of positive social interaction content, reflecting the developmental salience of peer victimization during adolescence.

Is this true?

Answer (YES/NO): NO